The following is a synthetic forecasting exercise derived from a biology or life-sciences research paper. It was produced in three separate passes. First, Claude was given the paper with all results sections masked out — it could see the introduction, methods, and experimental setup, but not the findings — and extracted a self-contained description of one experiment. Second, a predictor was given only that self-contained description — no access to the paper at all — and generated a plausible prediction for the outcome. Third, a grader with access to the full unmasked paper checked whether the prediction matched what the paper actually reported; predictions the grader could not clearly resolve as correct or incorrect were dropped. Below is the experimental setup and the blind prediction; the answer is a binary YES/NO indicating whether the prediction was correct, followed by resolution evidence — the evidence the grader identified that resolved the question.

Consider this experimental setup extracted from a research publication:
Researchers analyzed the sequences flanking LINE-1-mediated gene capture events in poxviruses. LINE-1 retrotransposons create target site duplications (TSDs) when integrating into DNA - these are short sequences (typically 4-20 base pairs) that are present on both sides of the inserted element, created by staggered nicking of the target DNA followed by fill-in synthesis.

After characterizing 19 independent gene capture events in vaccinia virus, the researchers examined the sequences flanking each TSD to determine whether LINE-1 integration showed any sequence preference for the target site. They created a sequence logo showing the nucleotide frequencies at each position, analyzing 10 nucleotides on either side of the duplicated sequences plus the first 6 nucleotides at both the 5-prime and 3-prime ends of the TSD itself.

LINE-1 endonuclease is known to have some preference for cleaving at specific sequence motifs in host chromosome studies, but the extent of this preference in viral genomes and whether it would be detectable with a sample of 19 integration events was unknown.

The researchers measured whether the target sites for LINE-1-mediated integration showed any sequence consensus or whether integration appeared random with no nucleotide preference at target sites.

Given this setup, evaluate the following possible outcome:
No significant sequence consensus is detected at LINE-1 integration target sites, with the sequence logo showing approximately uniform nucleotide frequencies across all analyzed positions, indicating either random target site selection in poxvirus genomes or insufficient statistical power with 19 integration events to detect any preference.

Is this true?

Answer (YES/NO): NO